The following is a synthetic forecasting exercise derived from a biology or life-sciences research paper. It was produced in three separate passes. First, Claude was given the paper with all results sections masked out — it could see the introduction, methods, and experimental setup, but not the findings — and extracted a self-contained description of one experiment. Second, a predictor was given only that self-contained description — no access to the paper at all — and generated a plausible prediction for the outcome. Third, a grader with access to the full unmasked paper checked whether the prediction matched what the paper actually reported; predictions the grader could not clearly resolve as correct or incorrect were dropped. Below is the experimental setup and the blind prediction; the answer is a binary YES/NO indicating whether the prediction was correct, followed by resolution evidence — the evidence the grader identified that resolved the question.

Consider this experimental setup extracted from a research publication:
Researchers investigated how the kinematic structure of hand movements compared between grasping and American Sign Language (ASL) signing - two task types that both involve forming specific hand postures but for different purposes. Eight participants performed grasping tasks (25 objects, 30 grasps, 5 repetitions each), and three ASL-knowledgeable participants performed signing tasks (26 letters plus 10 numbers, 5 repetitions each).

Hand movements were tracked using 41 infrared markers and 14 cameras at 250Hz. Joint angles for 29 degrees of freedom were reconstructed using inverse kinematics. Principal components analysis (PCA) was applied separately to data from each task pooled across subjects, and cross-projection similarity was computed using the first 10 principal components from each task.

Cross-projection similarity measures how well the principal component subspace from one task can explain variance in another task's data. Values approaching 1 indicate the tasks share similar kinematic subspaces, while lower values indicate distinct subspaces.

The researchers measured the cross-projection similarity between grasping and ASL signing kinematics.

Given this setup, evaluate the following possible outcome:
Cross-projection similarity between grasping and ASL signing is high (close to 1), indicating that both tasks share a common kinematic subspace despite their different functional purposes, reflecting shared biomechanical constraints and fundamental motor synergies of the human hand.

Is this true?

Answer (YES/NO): YES